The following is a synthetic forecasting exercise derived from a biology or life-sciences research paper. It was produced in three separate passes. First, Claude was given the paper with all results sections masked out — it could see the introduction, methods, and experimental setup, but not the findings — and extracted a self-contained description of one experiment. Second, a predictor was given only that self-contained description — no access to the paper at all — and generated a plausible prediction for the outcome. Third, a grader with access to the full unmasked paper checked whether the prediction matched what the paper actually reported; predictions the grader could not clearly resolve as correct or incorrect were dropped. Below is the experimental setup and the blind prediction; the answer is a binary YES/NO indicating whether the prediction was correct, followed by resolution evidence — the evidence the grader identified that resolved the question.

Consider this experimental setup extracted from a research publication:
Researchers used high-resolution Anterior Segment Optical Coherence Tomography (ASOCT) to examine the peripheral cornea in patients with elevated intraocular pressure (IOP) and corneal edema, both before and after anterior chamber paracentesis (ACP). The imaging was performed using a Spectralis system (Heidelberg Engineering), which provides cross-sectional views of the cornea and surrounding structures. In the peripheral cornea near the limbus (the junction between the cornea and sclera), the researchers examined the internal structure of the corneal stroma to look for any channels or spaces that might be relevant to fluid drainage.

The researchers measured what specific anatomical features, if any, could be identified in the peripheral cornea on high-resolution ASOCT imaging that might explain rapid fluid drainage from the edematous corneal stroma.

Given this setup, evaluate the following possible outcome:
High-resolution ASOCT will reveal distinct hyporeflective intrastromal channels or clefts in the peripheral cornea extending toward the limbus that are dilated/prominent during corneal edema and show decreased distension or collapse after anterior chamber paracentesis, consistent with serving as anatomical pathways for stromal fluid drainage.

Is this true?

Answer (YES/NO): NO